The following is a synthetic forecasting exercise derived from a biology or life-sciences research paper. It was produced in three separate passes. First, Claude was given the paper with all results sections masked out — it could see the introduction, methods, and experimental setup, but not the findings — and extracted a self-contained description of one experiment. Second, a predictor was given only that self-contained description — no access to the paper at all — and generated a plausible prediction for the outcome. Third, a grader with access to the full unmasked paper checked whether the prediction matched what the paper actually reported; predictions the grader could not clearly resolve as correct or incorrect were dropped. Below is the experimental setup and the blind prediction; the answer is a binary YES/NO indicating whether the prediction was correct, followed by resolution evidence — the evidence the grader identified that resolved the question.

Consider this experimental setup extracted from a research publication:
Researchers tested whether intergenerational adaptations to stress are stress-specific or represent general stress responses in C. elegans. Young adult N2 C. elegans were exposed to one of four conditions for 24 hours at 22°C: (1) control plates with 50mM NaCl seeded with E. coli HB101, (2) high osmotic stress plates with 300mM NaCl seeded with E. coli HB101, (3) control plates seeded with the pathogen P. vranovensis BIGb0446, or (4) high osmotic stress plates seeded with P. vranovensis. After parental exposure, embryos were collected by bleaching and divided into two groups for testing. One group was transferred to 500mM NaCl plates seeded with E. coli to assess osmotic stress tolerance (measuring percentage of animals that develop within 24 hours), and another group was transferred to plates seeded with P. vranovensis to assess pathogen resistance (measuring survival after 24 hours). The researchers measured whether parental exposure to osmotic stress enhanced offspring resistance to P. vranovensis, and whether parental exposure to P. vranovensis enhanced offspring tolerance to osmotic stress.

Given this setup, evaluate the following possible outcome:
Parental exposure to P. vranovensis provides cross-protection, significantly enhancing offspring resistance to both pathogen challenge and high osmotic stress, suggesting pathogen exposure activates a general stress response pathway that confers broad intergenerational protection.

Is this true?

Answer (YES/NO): NO